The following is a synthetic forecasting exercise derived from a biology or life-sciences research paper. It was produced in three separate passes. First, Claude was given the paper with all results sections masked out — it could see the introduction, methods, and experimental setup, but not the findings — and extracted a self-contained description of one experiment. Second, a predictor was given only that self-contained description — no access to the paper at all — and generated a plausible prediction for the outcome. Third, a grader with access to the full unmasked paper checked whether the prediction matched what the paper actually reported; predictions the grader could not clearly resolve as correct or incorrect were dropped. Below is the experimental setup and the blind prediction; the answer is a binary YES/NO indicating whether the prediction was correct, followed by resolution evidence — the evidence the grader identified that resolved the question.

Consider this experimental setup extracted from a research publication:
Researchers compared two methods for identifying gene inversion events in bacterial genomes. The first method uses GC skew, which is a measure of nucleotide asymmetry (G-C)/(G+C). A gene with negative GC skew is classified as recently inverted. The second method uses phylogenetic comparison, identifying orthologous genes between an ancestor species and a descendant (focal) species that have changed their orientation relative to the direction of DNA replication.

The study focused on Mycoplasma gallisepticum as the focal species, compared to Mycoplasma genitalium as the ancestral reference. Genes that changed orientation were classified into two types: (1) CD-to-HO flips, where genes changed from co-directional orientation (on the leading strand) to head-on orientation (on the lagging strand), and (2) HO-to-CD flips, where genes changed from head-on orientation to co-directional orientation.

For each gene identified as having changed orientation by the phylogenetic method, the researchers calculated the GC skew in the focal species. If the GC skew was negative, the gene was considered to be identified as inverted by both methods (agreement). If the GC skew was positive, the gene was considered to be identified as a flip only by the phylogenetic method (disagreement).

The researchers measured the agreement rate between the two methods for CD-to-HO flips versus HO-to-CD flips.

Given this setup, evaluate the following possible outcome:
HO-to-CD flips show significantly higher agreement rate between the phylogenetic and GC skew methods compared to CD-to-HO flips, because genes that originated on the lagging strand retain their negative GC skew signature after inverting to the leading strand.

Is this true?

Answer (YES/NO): NO